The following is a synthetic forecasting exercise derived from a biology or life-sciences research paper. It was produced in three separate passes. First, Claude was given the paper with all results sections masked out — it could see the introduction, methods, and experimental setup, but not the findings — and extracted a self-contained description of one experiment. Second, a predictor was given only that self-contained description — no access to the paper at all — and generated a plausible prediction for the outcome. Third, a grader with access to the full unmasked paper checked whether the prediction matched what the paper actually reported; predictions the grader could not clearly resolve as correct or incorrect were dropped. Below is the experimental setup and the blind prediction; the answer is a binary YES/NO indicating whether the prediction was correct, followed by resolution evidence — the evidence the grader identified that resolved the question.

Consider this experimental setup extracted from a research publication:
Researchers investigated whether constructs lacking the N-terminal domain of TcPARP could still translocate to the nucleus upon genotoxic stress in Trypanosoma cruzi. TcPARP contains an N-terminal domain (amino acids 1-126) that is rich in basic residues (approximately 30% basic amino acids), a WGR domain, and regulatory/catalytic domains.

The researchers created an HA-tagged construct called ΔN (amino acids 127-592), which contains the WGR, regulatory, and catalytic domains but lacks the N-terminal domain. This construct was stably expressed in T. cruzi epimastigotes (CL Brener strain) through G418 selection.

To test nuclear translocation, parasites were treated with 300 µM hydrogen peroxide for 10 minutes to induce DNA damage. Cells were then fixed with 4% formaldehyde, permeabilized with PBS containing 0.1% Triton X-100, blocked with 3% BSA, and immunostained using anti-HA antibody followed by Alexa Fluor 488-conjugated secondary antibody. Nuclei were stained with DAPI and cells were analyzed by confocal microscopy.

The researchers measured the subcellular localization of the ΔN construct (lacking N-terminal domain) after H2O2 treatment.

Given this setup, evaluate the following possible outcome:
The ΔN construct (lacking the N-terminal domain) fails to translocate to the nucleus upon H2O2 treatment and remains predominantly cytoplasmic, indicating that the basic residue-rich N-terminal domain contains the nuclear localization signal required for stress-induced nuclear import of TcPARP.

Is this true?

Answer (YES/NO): YES